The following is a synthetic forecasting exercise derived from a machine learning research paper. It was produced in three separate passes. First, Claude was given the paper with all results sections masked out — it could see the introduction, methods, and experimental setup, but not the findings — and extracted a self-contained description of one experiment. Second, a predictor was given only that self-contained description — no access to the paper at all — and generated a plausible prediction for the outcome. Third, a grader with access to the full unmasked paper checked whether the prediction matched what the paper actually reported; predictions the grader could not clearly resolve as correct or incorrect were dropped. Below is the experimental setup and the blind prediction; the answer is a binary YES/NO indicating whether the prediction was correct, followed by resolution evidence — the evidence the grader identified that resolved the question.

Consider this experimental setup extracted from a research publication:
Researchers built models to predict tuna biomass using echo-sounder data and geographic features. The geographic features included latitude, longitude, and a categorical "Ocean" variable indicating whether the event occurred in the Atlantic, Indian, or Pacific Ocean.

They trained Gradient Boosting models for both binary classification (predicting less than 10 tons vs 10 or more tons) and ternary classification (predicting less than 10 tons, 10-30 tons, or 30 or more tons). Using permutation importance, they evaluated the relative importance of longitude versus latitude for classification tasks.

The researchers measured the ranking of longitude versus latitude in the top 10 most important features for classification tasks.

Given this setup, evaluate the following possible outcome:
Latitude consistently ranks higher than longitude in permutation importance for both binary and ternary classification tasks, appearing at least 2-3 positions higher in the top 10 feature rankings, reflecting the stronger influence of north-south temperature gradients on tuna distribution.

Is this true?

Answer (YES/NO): NO